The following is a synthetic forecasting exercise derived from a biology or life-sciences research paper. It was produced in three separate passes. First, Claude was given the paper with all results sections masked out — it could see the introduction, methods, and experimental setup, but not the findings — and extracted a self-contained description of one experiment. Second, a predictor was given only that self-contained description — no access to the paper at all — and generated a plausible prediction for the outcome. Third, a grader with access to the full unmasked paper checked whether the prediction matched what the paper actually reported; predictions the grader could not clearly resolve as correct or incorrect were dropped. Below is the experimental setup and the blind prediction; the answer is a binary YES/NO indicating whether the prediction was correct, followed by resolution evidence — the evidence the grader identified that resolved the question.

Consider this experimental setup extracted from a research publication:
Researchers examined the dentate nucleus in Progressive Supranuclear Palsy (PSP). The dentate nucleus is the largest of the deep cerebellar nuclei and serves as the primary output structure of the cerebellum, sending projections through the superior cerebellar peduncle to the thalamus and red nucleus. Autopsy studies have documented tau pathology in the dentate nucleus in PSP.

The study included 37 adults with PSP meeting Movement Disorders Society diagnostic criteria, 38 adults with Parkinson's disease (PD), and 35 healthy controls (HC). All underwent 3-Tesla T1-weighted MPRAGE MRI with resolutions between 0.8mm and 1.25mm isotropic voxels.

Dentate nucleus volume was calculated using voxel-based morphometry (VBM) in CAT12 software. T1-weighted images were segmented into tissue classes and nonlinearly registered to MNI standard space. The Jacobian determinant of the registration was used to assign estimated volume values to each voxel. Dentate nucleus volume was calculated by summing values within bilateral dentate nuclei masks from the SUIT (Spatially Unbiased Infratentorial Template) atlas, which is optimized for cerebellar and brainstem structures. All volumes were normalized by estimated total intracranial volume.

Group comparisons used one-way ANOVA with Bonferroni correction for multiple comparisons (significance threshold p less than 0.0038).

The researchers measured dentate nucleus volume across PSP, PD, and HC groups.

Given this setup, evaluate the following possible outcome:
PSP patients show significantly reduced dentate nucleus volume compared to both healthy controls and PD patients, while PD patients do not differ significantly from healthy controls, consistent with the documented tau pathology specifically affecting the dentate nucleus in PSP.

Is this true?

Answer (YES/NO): NO